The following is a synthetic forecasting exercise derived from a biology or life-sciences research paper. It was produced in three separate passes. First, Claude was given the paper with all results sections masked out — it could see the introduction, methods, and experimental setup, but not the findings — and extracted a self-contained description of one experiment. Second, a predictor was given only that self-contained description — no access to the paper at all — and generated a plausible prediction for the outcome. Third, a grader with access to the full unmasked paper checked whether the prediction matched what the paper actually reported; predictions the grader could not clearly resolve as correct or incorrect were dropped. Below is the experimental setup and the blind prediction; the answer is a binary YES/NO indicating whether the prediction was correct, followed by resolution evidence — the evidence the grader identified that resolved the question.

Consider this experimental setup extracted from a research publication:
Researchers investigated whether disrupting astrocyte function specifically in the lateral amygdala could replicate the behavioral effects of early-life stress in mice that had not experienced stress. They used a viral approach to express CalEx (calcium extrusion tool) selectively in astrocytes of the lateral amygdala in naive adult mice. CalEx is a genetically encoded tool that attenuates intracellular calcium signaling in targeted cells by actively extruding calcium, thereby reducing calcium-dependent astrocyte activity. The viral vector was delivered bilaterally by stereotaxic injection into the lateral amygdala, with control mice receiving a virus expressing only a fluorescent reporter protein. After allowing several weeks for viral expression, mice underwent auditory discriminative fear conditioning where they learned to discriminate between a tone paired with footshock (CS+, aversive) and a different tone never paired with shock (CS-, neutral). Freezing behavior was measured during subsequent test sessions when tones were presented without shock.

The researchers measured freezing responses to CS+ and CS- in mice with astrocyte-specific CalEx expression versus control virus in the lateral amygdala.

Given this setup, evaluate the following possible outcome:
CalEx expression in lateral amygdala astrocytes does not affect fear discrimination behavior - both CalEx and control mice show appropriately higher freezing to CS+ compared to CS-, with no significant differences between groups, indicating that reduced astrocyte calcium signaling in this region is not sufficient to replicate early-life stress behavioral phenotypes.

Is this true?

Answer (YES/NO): NO